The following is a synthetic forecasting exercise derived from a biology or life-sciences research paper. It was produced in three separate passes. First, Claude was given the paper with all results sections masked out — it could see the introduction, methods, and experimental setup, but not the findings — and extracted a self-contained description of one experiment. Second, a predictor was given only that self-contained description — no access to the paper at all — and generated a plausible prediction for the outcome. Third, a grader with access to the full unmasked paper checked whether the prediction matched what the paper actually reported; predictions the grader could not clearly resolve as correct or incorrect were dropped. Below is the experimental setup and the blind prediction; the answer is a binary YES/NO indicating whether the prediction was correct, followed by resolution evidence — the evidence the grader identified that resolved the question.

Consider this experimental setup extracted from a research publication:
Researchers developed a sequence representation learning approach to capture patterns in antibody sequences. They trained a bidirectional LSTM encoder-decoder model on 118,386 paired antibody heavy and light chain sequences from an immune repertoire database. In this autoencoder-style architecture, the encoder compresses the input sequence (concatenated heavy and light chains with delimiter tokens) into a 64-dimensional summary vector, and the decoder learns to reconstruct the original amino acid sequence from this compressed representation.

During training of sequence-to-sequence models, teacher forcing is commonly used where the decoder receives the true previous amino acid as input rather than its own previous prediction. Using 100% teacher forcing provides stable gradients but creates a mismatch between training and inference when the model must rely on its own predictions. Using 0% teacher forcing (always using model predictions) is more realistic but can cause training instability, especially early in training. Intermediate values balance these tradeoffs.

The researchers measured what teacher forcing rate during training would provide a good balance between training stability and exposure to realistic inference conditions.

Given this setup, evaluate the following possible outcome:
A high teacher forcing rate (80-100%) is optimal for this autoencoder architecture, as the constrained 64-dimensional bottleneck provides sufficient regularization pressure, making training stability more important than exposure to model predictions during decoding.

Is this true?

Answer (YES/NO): NO